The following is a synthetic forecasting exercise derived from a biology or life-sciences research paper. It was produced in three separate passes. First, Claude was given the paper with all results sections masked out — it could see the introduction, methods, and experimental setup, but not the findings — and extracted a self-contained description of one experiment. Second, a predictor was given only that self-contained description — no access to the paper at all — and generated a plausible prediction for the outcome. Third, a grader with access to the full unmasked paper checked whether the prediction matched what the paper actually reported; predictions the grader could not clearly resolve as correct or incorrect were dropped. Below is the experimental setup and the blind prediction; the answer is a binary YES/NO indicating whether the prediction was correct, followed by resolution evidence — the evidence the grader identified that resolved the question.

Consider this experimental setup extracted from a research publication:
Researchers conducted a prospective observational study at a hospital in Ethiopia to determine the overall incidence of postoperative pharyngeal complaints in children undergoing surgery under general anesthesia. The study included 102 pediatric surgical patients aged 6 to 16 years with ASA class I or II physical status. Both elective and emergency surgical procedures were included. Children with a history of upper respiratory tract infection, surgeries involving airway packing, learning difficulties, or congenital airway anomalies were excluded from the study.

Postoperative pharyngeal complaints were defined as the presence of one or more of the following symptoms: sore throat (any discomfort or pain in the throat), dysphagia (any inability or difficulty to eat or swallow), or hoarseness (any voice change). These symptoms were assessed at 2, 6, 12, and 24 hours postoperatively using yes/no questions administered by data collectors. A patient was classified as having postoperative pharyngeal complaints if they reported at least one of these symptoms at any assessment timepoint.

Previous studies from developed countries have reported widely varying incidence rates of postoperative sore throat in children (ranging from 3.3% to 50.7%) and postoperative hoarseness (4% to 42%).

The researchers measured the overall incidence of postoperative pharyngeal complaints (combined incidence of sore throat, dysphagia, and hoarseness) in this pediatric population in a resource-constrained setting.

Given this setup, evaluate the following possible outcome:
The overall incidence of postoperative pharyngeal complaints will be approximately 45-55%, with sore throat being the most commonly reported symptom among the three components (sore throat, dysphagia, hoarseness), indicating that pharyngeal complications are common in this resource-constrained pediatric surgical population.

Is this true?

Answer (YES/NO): NO